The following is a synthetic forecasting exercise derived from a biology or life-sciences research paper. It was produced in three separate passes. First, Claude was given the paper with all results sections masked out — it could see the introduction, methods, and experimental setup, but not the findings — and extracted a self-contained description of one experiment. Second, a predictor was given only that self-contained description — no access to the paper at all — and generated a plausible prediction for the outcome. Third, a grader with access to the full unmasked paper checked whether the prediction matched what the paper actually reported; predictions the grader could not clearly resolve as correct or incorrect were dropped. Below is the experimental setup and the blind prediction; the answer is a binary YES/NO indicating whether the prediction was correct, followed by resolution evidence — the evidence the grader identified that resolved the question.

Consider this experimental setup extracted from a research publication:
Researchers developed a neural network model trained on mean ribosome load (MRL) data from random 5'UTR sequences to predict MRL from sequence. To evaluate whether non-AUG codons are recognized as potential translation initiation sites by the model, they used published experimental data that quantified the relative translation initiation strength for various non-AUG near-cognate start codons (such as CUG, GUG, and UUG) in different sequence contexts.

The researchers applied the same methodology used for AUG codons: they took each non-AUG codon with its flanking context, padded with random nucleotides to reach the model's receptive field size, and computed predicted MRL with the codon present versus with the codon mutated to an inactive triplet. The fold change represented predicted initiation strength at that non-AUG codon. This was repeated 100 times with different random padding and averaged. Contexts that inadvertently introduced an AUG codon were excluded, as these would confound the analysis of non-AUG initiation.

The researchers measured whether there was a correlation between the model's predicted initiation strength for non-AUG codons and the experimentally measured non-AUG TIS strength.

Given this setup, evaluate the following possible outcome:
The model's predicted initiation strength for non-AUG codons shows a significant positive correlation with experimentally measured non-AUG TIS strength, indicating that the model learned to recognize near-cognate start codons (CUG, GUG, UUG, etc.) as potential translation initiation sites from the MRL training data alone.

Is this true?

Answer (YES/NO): NO